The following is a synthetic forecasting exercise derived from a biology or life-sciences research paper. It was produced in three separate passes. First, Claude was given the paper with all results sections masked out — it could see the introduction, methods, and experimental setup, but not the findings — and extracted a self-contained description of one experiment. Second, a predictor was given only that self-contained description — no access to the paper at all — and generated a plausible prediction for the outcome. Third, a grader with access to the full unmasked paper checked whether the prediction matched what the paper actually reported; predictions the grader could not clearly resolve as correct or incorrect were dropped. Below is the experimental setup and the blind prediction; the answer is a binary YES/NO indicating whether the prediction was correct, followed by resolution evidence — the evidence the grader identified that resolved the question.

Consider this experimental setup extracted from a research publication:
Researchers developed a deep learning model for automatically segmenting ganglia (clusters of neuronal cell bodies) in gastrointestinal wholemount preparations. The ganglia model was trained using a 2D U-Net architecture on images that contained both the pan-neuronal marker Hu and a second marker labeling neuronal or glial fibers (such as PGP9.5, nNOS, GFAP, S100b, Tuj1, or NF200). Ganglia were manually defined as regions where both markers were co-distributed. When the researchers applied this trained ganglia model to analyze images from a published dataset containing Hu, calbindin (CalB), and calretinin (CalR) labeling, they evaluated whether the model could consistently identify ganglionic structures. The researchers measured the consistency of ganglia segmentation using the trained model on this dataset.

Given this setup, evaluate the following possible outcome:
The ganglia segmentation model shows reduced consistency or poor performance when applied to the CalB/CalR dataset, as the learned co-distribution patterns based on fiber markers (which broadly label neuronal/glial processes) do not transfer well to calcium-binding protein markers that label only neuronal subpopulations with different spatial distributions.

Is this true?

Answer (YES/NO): YES